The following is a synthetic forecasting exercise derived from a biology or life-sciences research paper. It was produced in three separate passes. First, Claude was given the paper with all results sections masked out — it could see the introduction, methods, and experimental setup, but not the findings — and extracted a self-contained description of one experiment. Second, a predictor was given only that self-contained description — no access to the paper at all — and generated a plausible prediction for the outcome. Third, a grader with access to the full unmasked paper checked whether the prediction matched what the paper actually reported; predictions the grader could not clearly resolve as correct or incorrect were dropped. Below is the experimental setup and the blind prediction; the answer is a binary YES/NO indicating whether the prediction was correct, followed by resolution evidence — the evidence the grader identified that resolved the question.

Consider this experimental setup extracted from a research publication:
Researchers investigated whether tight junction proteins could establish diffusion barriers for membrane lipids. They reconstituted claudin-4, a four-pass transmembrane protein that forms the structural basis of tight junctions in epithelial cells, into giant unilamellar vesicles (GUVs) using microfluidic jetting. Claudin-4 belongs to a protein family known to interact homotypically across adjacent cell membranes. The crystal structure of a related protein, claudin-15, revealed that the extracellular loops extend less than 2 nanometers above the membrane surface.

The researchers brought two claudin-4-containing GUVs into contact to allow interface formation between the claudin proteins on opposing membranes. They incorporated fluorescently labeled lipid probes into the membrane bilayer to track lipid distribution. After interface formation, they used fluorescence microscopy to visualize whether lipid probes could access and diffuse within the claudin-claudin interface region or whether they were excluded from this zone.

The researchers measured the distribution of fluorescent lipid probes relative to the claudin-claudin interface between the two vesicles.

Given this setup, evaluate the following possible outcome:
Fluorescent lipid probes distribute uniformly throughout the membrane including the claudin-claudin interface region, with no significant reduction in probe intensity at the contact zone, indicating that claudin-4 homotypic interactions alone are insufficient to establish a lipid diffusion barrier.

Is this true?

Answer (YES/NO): YES